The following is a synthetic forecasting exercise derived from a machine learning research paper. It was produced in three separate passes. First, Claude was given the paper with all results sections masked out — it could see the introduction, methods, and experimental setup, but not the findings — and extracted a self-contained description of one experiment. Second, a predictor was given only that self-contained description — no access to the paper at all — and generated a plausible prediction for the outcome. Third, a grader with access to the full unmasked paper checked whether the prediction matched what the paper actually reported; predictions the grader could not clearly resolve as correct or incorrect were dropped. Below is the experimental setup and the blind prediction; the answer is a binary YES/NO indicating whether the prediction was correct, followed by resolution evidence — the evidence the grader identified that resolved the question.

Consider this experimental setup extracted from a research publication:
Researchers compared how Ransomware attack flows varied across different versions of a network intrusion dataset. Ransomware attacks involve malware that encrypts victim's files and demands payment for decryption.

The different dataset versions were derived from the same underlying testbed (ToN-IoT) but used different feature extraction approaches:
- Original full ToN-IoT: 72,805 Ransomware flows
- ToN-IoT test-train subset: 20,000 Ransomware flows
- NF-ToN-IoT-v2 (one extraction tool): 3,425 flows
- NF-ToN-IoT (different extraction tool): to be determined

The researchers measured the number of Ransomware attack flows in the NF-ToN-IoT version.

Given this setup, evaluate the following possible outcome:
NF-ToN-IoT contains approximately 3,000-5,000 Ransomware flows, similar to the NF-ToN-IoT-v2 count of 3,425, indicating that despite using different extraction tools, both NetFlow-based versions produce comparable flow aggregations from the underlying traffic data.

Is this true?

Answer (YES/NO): NO